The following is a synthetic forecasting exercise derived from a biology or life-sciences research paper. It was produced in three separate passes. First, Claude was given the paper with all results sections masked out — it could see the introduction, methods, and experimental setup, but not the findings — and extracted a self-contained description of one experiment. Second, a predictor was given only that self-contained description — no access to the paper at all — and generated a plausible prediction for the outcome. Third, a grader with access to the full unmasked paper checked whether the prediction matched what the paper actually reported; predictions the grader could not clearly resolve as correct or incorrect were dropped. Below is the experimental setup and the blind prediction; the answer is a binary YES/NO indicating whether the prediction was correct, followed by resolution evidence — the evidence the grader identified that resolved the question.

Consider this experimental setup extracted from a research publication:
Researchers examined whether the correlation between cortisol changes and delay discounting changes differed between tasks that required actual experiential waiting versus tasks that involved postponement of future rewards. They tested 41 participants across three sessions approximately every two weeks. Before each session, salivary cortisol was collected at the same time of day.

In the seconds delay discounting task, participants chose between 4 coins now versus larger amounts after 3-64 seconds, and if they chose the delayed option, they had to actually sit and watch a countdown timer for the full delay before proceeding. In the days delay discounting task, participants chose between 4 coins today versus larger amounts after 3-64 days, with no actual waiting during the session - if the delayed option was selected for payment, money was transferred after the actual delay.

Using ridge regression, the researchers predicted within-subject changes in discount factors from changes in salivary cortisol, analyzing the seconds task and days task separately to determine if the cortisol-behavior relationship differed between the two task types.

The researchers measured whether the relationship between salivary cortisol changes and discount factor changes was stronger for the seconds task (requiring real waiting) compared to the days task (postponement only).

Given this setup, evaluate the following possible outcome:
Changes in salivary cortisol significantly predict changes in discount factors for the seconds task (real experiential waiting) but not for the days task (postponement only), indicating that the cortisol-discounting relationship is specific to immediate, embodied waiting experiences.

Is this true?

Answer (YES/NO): YES